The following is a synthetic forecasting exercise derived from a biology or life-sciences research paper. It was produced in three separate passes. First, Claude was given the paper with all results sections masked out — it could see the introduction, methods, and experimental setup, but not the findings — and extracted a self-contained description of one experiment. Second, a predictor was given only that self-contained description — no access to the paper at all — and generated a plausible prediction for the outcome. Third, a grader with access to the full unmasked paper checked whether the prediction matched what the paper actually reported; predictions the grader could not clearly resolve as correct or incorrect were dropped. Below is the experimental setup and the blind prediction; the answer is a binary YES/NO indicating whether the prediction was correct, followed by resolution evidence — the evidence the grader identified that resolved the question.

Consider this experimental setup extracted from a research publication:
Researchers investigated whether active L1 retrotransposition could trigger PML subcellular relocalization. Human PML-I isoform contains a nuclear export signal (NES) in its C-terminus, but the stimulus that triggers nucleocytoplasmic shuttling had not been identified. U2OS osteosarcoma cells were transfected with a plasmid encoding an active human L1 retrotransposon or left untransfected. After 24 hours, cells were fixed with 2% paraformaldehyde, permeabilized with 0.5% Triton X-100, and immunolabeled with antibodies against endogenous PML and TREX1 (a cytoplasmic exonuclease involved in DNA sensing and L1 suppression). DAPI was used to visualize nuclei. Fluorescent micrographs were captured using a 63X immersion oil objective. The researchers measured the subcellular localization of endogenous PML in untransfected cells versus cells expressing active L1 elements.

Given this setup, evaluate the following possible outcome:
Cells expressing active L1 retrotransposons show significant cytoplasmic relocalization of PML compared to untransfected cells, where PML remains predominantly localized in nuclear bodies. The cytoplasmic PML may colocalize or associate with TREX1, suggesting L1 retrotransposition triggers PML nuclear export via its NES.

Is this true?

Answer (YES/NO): YES